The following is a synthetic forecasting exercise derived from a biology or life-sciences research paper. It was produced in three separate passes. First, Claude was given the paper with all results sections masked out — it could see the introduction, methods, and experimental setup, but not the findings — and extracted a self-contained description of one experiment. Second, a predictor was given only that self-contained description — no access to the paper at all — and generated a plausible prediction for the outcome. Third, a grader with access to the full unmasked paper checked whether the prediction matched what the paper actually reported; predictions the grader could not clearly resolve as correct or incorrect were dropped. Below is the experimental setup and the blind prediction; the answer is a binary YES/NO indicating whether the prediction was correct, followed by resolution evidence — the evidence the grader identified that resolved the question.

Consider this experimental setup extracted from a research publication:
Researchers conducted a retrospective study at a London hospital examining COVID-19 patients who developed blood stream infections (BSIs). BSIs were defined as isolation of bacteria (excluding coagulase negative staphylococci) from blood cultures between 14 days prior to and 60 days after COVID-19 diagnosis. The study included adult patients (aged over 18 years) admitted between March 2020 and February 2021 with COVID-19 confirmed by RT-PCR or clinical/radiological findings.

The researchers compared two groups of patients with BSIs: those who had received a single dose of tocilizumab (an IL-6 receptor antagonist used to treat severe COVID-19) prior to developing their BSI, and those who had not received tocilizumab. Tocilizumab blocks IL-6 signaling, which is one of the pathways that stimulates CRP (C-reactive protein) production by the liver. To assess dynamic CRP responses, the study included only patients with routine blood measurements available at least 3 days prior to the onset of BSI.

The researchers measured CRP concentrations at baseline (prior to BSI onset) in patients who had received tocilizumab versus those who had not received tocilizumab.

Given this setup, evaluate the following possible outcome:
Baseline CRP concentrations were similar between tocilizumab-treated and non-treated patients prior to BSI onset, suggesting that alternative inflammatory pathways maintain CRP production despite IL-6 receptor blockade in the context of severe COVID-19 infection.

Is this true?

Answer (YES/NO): NO